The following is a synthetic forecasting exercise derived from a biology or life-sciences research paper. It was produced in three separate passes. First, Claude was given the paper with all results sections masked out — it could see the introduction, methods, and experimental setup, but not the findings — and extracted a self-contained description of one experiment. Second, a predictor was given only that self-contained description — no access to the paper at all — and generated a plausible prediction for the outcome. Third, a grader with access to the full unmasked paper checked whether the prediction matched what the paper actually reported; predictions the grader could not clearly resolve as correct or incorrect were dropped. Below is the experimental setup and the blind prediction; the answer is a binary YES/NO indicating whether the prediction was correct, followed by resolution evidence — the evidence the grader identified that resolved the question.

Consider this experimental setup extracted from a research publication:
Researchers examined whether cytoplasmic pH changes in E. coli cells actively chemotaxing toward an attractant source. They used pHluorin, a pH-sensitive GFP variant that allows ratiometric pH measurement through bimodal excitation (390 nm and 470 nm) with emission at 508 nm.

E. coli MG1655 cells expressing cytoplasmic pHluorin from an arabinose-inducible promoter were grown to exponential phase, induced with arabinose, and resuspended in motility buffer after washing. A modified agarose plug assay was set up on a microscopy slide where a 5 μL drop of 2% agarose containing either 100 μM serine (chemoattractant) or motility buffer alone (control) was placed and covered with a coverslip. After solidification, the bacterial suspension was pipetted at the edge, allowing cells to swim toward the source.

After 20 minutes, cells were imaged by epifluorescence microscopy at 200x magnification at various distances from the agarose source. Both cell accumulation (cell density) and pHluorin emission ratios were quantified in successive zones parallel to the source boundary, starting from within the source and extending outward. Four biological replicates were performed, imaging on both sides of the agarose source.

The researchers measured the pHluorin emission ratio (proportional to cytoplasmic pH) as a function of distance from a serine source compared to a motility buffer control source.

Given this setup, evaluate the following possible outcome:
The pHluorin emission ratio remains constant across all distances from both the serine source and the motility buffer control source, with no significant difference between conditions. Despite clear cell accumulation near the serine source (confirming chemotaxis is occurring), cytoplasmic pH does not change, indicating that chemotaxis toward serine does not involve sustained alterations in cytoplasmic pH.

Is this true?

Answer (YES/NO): NO